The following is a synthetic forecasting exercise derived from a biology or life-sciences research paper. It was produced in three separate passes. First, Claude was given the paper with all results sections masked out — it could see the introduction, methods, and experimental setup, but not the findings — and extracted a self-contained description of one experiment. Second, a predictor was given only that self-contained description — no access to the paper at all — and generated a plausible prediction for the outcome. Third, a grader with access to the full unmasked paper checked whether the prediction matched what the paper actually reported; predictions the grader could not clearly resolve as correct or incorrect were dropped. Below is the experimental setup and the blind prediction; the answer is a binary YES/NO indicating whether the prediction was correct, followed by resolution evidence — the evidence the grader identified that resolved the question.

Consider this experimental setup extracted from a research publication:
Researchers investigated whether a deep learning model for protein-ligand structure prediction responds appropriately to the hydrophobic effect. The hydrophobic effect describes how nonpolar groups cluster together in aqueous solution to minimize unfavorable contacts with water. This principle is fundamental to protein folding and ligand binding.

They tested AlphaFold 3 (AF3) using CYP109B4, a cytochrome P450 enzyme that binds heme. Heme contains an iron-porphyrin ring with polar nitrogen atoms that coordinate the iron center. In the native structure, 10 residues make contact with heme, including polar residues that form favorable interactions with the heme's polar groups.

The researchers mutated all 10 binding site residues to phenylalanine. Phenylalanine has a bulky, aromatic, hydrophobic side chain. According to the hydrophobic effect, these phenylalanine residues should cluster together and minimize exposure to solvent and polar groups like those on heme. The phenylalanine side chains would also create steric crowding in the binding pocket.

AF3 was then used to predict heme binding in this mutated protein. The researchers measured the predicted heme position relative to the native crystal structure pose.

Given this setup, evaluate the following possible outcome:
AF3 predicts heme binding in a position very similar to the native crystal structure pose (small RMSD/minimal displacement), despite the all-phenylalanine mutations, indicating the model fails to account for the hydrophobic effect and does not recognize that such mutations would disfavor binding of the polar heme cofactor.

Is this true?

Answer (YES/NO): YES